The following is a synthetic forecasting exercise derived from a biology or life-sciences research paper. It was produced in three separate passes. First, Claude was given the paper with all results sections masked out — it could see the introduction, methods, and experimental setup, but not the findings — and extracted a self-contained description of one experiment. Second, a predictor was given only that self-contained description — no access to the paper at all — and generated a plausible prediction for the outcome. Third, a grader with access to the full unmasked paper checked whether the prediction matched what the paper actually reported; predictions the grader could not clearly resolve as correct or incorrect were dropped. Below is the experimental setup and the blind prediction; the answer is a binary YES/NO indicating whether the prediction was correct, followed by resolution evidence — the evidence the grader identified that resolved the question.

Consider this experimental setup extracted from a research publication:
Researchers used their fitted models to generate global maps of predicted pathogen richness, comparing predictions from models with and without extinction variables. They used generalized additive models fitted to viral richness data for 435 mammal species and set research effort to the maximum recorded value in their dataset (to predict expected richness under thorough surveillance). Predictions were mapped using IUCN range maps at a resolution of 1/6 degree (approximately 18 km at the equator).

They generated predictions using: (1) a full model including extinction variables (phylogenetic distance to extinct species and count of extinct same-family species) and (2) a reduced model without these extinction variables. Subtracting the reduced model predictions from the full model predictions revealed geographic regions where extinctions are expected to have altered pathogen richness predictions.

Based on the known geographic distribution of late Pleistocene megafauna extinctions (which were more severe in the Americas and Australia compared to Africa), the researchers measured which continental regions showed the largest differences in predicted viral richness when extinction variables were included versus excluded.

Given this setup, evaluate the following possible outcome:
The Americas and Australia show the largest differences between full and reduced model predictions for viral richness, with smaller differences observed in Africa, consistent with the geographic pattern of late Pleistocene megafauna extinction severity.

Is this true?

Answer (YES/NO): NO